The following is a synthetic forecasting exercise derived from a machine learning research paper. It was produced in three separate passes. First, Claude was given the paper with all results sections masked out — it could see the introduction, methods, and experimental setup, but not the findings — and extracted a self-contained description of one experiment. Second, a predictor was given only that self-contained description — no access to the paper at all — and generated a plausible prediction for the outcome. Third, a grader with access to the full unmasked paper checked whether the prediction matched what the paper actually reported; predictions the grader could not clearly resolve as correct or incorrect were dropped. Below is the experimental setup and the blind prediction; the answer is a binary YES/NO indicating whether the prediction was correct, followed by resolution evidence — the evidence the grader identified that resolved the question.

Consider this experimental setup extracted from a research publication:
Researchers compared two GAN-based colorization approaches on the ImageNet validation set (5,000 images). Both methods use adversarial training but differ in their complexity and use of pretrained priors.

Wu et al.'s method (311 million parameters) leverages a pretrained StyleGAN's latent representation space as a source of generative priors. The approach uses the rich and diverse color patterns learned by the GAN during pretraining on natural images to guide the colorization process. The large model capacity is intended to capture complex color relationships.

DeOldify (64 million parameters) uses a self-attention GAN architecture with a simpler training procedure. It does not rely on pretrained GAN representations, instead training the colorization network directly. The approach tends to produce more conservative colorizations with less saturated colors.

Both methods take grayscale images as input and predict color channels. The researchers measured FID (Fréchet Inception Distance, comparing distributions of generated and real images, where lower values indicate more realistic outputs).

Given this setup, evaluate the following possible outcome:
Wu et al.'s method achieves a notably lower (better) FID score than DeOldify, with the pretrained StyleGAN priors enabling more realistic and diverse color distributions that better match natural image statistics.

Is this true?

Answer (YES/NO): YES